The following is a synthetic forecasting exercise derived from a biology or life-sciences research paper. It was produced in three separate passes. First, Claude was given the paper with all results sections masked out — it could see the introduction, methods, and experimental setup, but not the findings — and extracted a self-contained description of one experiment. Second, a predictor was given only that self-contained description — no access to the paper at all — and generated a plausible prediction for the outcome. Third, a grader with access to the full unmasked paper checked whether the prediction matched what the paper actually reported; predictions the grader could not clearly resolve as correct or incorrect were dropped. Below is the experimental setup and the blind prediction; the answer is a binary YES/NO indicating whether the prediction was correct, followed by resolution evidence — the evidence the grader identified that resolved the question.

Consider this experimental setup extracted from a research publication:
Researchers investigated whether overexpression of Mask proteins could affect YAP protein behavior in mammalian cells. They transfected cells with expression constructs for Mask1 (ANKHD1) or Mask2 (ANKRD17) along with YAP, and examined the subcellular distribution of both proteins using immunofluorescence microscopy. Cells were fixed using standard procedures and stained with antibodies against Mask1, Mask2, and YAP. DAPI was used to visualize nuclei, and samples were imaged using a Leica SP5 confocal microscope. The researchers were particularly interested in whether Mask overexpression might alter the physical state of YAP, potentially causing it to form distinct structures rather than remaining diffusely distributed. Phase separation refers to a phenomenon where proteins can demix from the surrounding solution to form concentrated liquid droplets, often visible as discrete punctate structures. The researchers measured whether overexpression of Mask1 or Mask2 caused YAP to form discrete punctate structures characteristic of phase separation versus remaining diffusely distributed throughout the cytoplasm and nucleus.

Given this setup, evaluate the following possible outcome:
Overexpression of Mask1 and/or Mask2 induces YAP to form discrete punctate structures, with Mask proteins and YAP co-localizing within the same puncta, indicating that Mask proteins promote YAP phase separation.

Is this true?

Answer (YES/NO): YES